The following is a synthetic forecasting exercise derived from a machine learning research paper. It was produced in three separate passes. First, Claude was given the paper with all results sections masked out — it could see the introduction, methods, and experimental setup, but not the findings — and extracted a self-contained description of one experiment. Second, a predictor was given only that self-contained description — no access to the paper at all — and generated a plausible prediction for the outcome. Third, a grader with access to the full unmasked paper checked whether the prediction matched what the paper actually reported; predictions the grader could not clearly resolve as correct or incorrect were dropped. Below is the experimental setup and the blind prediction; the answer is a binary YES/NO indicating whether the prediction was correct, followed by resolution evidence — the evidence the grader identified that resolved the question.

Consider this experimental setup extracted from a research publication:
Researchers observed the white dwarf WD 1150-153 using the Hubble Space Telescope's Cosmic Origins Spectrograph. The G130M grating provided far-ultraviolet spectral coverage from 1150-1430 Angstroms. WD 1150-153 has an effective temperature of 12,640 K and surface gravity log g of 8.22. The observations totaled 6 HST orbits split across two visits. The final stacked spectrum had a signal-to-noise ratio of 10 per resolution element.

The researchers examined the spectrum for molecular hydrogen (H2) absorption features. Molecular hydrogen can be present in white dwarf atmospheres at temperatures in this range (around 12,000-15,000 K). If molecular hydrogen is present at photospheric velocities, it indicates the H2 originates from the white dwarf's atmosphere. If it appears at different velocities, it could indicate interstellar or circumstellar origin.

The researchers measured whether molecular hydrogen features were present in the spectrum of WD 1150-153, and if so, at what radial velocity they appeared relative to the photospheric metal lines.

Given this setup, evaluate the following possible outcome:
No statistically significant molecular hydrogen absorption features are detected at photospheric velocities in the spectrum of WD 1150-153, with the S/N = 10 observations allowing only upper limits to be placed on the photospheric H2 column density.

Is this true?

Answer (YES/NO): NO